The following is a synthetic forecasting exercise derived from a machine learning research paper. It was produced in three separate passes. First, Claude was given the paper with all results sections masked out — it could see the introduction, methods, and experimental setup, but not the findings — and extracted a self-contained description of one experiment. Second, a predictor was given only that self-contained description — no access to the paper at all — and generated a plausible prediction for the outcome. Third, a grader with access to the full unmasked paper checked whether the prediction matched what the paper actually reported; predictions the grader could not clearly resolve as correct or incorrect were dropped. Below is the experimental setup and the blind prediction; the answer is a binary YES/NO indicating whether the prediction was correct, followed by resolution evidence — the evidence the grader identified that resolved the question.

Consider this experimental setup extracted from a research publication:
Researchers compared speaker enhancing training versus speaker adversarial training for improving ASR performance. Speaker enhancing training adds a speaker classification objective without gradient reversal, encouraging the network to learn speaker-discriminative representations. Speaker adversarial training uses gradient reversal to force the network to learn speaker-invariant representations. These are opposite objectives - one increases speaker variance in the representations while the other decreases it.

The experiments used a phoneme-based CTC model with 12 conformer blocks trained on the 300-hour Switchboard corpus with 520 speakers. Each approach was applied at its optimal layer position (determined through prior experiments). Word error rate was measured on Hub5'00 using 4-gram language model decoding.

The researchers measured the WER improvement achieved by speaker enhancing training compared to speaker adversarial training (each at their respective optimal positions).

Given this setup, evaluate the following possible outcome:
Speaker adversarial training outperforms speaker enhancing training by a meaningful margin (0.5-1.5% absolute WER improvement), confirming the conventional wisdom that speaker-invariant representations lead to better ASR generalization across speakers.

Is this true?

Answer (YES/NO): NO